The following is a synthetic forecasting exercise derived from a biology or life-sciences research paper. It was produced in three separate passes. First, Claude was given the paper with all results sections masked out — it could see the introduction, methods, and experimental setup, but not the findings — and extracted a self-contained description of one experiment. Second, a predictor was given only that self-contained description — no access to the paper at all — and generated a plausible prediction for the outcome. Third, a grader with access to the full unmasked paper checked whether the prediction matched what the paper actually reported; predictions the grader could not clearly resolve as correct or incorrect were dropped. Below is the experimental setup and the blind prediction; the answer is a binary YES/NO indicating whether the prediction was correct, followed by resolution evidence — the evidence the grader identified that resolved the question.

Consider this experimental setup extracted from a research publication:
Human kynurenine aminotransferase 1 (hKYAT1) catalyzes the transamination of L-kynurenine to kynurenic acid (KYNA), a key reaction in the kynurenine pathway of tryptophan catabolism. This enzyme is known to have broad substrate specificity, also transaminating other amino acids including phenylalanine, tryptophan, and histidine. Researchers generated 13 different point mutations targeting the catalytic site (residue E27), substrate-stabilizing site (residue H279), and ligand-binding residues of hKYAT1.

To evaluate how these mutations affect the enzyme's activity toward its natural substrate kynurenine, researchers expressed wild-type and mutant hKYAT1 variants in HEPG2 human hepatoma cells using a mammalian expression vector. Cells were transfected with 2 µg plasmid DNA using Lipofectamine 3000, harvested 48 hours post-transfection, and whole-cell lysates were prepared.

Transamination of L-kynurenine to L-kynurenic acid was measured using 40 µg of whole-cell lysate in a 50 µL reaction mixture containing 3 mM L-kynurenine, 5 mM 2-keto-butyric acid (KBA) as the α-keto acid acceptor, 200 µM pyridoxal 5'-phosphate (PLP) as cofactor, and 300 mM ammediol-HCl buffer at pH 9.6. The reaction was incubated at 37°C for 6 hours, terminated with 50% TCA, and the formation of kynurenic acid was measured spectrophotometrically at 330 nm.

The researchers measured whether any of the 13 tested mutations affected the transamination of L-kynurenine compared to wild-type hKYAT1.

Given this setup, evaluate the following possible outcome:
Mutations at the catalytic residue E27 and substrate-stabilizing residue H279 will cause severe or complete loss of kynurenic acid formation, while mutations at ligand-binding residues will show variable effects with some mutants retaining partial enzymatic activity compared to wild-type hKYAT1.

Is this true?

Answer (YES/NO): NO